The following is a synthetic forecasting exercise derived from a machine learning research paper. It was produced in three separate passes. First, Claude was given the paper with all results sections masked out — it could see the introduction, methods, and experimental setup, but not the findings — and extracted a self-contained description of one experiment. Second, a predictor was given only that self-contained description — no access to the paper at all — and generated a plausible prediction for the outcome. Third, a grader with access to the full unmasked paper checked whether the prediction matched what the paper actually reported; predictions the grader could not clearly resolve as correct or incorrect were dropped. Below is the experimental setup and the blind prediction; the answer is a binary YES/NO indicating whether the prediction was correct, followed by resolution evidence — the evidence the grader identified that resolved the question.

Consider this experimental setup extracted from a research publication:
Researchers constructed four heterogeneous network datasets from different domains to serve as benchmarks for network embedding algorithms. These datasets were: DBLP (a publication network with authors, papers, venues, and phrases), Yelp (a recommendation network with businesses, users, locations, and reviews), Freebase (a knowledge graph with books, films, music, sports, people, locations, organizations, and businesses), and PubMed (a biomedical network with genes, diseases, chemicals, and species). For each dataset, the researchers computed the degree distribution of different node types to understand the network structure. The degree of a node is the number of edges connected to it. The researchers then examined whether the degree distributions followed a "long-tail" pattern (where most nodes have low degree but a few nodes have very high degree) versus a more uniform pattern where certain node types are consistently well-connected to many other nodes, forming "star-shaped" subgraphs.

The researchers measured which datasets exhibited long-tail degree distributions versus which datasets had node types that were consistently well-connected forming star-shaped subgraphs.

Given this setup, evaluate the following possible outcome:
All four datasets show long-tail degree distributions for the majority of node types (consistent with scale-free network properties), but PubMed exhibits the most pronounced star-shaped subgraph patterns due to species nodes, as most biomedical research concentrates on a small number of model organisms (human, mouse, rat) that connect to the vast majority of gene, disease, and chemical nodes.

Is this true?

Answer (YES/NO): NO